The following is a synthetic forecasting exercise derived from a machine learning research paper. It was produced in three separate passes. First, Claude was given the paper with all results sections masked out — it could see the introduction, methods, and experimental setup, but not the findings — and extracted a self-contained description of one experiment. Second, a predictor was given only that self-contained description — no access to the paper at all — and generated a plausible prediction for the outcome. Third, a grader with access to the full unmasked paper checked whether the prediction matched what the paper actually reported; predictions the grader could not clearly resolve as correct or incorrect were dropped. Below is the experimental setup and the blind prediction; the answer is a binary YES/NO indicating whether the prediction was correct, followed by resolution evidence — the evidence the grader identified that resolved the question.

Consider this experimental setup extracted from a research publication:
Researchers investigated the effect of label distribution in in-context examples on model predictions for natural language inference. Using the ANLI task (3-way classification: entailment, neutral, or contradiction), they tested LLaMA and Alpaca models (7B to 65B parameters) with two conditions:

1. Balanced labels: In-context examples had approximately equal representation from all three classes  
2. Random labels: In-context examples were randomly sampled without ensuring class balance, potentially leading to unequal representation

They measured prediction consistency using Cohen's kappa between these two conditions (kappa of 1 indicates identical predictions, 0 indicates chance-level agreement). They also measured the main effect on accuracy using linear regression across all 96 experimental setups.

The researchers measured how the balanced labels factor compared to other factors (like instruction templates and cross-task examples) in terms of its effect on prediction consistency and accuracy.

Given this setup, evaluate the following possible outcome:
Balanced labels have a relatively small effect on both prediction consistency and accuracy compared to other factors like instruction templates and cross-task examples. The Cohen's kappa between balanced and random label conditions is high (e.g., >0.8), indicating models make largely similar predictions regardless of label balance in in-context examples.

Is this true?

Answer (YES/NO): NO